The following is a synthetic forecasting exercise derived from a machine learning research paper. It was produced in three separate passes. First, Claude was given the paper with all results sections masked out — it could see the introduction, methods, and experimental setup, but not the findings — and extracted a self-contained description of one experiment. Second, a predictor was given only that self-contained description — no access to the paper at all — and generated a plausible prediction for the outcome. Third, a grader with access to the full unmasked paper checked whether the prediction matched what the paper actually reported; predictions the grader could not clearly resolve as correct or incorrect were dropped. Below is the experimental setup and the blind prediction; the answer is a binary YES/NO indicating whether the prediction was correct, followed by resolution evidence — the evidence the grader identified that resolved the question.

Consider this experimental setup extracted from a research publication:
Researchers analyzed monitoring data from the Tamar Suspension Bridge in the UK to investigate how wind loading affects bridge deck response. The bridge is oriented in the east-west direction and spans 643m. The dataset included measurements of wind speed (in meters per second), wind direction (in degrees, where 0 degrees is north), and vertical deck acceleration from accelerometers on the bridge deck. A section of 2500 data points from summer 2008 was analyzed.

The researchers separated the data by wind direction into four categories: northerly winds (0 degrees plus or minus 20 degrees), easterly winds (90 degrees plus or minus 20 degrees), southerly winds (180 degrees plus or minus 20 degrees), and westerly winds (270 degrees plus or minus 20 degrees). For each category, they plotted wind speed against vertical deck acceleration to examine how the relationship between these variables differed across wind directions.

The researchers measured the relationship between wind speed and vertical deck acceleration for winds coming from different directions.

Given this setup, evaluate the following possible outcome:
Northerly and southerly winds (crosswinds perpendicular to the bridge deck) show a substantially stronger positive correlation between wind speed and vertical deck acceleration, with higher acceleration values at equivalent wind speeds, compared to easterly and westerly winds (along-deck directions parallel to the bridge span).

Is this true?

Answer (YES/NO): YES